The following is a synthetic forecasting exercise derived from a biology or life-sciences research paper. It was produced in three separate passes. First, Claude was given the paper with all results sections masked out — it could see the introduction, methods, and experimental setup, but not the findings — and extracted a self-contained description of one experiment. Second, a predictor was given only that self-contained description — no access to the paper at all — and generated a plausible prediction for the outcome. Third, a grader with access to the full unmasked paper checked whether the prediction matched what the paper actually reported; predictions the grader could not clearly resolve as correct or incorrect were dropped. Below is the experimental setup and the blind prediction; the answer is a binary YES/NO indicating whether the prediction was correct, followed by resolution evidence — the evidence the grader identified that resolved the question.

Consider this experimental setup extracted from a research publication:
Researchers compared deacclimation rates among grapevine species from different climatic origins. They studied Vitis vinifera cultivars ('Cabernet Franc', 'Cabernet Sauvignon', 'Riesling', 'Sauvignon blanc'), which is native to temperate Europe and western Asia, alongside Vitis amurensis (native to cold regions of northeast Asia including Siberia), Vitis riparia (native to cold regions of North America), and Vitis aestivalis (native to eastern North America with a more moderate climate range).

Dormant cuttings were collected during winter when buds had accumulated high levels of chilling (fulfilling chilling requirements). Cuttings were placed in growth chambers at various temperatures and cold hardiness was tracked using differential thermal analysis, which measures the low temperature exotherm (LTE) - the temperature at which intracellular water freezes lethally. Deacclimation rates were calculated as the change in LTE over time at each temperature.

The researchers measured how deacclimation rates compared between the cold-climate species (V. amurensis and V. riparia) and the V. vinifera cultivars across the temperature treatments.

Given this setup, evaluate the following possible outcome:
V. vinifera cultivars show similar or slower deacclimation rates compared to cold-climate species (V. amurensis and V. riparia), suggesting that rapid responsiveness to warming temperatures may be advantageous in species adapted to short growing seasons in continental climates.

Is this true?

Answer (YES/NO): YES